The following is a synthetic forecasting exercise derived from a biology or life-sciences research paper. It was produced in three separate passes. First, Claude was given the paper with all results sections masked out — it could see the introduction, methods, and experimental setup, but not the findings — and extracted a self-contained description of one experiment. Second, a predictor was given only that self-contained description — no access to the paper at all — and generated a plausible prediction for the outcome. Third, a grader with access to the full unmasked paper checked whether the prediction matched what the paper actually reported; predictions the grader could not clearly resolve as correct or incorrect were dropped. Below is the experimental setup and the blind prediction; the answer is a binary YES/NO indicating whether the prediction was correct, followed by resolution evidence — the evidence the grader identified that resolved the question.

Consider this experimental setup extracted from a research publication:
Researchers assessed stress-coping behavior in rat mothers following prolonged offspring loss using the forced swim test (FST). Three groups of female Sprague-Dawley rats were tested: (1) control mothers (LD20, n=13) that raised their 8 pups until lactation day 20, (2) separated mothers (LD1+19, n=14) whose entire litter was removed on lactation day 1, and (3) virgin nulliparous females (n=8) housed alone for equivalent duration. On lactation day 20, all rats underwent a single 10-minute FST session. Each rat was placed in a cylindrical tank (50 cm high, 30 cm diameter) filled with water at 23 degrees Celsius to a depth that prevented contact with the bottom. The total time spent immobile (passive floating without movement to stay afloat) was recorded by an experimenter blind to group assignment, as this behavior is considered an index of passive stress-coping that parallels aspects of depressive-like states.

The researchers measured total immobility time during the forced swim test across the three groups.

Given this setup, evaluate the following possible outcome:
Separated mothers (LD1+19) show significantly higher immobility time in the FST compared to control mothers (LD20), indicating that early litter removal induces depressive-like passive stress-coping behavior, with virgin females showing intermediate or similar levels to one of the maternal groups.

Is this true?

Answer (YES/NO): YES